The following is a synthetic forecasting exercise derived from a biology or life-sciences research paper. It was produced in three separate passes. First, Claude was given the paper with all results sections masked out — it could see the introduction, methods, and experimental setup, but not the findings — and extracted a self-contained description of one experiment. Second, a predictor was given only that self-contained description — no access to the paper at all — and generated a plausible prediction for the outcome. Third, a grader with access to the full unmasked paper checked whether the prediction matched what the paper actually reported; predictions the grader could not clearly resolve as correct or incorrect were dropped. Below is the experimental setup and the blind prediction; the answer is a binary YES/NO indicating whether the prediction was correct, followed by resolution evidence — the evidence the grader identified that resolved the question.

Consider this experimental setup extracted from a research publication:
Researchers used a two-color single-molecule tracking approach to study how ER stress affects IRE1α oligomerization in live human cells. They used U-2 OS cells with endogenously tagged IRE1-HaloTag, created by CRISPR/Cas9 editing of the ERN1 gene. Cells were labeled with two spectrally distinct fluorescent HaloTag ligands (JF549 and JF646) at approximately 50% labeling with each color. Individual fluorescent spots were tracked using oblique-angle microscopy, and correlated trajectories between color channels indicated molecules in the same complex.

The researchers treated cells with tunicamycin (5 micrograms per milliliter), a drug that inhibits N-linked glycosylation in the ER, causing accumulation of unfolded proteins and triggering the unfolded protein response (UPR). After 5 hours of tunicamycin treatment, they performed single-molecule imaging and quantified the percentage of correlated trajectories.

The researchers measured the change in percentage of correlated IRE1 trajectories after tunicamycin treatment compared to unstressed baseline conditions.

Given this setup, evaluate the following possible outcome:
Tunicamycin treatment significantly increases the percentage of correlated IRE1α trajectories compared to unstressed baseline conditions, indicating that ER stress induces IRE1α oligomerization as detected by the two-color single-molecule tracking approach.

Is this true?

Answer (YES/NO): YES